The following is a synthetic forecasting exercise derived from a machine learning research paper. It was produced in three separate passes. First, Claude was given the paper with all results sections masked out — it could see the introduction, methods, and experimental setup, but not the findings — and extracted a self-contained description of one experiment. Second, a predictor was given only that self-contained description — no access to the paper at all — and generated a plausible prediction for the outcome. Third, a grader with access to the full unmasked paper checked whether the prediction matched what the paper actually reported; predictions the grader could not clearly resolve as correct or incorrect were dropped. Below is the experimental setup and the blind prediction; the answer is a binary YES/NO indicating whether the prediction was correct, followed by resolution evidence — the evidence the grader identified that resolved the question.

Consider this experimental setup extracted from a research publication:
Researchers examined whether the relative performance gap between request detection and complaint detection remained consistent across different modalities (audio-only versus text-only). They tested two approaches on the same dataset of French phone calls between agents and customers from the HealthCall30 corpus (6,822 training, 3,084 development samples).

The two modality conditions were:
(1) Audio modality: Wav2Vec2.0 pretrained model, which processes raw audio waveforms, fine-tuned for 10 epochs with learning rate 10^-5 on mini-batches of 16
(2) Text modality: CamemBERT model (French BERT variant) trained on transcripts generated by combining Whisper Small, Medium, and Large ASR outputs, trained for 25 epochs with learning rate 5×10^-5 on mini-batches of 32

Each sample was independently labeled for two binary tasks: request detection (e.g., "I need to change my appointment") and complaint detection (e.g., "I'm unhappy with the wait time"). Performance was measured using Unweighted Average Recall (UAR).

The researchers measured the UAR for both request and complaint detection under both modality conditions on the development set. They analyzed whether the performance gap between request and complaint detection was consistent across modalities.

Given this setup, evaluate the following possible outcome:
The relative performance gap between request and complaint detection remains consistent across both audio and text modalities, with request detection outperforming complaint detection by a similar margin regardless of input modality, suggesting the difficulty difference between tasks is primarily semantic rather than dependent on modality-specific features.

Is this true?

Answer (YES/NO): NO